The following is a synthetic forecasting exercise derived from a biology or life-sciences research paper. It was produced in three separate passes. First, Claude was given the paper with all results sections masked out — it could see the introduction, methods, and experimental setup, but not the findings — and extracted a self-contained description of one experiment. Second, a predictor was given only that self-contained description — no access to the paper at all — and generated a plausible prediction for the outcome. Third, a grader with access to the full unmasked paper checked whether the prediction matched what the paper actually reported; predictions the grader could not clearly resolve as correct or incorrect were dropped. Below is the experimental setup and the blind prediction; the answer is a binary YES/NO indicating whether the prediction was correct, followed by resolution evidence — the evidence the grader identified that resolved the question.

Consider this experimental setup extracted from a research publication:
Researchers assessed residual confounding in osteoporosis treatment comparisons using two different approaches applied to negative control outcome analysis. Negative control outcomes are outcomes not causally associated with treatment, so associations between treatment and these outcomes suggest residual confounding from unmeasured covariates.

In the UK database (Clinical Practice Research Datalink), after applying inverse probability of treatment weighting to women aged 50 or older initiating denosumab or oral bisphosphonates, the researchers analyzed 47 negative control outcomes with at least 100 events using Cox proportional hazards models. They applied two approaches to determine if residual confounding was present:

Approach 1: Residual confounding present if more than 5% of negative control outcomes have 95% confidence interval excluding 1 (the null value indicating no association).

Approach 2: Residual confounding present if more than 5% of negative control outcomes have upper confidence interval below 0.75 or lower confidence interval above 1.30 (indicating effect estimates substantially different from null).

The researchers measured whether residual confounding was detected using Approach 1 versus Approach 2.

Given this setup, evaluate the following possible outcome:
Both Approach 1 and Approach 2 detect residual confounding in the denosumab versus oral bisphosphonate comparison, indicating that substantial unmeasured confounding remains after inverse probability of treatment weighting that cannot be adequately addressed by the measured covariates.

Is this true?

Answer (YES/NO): NO